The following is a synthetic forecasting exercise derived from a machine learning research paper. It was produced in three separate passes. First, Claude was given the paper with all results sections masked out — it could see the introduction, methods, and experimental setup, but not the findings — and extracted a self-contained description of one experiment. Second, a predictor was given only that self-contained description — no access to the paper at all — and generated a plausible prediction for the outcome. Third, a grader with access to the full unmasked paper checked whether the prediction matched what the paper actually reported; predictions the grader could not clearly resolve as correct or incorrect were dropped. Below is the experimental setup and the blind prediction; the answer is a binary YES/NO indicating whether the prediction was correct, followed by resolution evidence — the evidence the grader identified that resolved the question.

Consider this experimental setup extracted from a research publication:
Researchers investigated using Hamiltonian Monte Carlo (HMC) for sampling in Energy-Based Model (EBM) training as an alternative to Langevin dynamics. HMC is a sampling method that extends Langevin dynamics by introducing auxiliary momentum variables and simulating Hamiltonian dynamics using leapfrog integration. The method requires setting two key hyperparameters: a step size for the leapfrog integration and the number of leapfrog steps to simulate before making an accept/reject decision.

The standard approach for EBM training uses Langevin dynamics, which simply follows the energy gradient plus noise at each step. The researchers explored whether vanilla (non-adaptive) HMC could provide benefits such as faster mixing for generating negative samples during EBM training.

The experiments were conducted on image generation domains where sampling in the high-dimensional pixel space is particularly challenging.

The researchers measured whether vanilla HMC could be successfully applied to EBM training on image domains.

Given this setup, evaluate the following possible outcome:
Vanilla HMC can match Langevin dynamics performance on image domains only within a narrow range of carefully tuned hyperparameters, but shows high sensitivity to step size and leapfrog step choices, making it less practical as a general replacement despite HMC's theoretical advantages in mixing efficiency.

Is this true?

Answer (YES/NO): NO